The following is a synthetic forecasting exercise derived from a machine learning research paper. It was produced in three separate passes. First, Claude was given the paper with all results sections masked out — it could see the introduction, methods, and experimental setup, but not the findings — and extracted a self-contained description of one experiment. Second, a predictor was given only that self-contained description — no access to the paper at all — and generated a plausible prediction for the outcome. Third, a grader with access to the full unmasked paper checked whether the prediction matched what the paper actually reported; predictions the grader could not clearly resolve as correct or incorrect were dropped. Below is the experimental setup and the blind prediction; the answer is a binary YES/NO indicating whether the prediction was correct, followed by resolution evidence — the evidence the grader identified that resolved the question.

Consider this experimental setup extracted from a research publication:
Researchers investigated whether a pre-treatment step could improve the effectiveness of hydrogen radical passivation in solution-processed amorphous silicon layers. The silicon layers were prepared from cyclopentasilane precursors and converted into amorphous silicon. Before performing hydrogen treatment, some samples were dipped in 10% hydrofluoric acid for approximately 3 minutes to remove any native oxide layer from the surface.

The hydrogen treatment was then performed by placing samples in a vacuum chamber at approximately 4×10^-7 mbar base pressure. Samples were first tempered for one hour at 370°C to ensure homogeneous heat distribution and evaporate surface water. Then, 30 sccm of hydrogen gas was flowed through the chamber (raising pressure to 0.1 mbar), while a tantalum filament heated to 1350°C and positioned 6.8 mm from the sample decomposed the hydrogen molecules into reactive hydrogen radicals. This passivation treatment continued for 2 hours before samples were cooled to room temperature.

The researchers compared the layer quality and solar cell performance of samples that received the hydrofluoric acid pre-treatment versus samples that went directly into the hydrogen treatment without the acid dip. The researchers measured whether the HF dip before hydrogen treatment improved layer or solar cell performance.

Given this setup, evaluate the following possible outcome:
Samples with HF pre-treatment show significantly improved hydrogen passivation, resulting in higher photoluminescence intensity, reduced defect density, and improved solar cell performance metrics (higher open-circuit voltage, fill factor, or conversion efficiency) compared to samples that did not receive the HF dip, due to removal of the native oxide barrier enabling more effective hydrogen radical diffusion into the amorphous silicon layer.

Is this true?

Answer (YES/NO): NO